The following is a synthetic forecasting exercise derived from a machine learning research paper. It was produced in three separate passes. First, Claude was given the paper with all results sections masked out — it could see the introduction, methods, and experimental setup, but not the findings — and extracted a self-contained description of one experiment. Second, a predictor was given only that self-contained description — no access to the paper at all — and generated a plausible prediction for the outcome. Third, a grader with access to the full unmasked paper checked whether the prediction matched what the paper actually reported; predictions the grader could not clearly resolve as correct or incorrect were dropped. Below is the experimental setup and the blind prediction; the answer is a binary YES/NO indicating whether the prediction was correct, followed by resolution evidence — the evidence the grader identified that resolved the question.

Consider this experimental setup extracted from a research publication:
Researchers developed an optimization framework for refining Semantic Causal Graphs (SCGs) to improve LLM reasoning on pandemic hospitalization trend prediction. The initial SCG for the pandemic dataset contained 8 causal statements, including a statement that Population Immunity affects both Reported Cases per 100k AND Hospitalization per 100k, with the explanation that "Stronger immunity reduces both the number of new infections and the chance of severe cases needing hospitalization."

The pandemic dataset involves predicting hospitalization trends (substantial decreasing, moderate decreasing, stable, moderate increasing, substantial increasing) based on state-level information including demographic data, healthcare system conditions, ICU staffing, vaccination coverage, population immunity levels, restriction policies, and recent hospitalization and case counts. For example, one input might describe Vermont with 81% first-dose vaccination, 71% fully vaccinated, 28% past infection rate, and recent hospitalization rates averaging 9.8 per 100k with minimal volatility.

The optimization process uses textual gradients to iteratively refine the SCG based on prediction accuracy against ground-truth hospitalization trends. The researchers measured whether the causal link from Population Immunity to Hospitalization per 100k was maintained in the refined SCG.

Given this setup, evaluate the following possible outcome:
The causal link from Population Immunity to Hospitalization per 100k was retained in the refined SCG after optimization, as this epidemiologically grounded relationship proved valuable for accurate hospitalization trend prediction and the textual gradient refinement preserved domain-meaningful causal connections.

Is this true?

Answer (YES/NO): NO